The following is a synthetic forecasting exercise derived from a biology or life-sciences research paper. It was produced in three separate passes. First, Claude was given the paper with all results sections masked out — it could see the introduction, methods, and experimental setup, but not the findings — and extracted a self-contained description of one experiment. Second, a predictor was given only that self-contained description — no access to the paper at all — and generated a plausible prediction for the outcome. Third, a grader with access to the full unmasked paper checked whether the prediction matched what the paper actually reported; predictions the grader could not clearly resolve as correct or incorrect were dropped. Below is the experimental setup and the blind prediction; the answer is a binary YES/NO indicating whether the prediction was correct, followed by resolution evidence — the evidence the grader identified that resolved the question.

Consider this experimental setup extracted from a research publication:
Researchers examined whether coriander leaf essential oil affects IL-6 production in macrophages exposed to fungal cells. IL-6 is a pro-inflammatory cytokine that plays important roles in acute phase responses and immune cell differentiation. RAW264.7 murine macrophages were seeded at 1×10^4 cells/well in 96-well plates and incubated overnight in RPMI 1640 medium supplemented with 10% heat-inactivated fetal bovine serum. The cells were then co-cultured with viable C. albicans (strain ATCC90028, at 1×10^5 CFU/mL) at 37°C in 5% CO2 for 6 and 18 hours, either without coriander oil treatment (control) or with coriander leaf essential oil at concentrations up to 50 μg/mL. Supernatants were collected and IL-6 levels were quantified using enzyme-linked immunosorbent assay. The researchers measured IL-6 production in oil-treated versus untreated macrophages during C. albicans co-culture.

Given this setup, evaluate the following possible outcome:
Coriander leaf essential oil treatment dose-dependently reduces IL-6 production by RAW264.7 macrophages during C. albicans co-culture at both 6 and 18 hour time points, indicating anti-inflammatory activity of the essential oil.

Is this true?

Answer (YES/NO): NO